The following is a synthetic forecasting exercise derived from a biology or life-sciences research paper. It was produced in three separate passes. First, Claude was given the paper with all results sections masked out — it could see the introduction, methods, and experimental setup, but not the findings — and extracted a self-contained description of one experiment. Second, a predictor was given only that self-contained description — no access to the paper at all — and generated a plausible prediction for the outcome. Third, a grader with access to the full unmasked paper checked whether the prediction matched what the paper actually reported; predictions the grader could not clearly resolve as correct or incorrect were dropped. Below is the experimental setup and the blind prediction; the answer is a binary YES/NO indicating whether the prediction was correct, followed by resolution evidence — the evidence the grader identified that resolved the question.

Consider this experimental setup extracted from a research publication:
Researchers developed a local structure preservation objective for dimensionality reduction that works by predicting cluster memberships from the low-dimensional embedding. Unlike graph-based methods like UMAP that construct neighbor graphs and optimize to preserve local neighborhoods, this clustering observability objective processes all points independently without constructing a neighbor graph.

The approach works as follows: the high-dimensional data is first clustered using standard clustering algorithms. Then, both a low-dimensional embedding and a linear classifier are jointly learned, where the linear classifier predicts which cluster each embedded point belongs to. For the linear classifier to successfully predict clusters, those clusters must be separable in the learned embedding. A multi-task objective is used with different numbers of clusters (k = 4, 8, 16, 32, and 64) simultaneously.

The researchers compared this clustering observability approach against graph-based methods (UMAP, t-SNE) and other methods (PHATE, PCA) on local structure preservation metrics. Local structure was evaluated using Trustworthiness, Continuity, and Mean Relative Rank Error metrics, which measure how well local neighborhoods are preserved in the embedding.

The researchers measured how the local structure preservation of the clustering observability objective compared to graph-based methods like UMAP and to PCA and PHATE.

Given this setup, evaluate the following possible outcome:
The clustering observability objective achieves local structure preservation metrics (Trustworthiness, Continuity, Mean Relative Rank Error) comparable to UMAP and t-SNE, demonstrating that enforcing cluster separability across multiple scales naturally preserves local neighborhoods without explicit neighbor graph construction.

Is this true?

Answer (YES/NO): NO